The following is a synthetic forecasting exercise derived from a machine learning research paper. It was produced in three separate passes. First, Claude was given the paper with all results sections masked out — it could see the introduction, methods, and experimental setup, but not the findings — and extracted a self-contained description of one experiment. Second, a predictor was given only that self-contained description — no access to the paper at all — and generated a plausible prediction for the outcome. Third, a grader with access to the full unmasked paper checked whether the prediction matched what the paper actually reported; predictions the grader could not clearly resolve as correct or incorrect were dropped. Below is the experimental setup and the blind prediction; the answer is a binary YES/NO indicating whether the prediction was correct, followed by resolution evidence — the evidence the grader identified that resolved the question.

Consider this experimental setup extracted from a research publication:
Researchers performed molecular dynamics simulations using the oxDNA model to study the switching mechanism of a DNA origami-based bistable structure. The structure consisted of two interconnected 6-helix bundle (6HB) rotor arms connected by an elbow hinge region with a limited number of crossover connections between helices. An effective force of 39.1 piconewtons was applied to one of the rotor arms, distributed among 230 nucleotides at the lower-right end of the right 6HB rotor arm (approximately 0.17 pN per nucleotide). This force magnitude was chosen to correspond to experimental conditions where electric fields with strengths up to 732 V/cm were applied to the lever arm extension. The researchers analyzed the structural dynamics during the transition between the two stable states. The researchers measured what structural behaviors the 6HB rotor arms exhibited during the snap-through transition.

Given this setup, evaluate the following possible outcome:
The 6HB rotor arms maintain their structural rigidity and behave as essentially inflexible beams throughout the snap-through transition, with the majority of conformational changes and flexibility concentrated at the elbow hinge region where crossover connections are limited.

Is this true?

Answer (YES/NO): NO